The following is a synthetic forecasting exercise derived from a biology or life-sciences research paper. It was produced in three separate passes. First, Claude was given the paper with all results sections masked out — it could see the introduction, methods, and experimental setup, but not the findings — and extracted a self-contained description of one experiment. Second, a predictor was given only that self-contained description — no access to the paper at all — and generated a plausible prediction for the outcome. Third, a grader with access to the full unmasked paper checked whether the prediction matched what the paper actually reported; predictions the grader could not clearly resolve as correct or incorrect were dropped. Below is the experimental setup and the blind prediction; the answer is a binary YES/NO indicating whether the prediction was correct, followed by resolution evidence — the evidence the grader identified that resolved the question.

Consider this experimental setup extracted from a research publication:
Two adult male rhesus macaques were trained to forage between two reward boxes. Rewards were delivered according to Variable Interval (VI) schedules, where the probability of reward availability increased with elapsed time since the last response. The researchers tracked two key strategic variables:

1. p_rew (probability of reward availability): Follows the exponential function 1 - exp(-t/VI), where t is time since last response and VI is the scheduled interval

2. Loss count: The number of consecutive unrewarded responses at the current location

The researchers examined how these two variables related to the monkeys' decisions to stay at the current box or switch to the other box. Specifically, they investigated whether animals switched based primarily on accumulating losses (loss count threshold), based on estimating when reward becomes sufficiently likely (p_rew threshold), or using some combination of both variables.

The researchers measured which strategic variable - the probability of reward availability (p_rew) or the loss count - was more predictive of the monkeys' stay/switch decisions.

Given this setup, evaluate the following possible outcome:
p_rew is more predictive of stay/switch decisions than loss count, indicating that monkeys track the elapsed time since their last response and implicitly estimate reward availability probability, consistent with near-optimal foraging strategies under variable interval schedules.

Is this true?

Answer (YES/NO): YES